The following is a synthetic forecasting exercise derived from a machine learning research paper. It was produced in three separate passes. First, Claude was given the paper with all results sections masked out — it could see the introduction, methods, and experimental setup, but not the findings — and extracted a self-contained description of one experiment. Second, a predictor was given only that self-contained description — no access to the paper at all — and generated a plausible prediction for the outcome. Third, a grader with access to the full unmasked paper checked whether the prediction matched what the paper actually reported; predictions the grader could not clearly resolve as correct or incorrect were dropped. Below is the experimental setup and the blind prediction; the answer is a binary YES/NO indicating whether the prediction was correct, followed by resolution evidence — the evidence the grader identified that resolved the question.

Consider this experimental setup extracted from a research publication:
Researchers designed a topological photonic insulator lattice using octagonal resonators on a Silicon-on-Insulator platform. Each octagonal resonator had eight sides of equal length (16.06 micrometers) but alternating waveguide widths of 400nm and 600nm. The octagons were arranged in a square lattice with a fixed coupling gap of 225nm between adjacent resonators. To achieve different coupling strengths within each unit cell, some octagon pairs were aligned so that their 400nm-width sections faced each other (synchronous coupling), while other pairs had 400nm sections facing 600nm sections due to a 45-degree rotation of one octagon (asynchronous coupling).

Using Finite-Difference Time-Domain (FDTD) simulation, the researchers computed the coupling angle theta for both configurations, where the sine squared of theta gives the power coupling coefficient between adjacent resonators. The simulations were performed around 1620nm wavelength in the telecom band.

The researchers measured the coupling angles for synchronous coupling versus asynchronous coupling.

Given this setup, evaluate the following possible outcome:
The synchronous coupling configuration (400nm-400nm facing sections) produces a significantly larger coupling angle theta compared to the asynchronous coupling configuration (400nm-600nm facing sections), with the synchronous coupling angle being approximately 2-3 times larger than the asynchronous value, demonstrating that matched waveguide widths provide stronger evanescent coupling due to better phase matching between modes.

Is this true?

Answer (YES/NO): NO